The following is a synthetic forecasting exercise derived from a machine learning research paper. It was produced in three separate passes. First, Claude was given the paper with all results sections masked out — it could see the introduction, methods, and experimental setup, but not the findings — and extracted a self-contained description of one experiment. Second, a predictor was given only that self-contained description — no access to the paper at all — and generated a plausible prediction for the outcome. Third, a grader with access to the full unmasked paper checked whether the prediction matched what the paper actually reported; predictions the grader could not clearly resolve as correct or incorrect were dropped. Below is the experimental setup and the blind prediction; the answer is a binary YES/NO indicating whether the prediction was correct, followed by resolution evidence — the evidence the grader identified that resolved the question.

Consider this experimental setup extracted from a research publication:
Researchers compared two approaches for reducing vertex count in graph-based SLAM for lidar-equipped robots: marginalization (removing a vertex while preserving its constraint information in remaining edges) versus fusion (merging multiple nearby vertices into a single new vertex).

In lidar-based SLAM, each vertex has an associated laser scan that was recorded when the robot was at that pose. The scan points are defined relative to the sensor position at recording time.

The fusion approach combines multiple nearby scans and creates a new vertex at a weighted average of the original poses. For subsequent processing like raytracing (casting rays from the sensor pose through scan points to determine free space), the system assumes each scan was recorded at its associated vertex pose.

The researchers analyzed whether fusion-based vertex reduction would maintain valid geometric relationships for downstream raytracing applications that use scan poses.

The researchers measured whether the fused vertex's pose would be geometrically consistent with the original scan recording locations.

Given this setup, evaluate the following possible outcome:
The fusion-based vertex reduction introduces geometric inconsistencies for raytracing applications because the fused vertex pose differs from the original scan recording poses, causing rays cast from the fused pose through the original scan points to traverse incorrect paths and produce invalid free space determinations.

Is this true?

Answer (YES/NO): YES